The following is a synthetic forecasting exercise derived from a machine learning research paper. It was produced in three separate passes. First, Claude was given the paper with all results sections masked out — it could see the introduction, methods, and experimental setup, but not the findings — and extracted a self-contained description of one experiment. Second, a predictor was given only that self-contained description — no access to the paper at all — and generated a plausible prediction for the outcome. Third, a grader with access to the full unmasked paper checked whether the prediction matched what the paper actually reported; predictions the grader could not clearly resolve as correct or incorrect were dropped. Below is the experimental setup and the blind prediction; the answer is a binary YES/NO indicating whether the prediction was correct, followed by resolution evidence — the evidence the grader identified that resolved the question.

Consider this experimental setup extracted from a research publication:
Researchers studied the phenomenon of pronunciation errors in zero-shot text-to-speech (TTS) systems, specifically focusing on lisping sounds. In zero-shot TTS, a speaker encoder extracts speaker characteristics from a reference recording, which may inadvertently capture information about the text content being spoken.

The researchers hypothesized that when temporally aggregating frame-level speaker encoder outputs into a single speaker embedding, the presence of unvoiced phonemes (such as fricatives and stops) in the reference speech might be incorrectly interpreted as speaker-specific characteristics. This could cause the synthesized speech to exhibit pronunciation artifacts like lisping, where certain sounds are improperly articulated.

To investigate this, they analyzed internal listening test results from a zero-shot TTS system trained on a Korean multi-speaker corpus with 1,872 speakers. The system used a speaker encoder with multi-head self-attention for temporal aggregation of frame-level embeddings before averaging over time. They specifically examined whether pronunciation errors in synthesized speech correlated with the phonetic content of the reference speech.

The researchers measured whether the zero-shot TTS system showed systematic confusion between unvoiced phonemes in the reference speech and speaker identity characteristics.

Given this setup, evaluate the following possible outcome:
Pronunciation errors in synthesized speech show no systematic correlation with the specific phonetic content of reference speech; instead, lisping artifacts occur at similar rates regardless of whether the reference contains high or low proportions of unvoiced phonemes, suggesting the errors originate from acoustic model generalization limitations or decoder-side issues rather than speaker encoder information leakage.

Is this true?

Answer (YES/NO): NO